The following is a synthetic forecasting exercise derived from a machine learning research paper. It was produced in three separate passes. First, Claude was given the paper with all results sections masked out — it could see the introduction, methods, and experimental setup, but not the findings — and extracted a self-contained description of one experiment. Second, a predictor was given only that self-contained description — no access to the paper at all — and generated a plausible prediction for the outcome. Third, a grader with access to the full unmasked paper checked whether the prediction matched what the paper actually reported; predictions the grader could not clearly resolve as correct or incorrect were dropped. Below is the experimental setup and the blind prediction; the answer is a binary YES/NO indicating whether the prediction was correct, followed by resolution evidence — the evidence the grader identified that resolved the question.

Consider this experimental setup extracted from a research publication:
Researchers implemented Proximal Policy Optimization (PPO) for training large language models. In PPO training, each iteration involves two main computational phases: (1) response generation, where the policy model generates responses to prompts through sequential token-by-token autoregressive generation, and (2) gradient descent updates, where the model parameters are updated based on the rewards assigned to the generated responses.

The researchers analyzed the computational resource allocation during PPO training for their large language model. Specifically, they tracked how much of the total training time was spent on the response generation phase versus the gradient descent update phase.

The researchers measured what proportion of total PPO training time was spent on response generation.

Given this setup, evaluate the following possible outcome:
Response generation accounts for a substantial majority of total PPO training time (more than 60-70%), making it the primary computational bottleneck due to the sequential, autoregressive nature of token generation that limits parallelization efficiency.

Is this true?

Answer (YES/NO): YES